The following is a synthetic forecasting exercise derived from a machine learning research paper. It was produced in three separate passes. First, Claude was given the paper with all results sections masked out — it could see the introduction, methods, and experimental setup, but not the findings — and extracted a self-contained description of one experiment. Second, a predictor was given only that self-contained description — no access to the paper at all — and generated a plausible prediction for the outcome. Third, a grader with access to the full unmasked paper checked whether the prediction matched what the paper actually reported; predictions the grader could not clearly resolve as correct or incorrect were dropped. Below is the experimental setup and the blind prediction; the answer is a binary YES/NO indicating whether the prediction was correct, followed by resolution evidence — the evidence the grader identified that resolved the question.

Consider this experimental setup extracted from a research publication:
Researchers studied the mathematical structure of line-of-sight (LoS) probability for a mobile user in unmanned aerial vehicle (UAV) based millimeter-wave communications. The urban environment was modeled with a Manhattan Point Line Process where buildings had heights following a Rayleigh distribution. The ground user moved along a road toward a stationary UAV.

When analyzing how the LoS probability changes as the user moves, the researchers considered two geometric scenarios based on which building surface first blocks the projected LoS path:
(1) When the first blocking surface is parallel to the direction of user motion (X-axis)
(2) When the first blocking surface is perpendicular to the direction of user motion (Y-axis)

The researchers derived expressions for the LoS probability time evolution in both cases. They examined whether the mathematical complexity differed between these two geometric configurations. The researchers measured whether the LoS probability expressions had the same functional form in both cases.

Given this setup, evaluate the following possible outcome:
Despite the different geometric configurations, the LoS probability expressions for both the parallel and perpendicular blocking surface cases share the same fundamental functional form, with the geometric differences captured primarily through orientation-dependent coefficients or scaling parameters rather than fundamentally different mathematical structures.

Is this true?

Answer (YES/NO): NO